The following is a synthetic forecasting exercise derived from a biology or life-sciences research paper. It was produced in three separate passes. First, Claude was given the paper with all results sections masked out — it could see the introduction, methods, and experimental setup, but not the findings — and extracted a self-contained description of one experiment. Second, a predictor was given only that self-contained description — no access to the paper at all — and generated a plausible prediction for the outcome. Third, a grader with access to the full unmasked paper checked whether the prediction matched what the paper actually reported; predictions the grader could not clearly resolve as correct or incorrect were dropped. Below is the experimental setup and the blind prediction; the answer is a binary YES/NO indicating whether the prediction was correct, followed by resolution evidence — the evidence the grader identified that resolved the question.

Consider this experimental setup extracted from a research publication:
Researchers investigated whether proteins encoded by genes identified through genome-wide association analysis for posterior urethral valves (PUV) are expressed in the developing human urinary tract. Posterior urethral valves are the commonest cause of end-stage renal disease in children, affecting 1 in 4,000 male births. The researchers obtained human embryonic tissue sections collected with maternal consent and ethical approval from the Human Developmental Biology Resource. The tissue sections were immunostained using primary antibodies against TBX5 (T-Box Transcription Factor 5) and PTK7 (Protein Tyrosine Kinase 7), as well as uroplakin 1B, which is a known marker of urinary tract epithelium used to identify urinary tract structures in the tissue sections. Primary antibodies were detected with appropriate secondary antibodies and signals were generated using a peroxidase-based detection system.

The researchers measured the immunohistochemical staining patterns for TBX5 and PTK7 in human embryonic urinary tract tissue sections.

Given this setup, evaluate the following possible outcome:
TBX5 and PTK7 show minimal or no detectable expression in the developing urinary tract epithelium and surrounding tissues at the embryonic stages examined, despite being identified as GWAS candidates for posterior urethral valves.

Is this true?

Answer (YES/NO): NO